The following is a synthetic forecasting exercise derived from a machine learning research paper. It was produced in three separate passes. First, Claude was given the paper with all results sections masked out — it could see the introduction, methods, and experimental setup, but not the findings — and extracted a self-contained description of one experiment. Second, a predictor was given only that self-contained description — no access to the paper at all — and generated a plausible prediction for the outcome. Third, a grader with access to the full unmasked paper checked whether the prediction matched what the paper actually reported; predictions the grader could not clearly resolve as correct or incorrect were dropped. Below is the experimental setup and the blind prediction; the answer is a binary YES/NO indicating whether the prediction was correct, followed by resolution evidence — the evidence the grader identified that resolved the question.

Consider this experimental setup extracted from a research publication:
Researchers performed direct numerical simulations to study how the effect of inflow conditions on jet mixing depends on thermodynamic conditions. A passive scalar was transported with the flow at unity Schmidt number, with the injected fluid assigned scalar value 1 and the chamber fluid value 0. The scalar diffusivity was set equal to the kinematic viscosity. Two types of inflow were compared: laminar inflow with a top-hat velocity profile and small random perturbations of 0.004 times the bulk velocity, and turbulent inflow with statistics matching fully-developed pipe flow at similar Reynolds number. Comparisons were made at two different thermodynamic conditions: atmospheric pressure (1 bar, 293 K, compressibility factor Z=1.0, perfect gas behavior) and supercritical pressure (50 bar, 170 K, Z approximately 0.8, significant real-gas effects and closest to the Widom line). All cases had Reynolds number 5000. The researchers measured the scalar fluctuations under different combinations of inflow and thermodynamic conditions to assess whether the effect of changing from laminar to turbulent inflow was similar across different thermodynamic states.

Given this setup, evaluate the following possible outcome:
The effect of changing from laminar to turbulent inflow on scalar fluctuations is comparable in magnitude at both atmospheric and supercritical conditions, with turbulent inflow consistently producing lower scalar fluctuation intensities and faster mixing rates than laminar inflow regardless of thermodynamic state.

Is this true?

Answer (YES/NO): NO